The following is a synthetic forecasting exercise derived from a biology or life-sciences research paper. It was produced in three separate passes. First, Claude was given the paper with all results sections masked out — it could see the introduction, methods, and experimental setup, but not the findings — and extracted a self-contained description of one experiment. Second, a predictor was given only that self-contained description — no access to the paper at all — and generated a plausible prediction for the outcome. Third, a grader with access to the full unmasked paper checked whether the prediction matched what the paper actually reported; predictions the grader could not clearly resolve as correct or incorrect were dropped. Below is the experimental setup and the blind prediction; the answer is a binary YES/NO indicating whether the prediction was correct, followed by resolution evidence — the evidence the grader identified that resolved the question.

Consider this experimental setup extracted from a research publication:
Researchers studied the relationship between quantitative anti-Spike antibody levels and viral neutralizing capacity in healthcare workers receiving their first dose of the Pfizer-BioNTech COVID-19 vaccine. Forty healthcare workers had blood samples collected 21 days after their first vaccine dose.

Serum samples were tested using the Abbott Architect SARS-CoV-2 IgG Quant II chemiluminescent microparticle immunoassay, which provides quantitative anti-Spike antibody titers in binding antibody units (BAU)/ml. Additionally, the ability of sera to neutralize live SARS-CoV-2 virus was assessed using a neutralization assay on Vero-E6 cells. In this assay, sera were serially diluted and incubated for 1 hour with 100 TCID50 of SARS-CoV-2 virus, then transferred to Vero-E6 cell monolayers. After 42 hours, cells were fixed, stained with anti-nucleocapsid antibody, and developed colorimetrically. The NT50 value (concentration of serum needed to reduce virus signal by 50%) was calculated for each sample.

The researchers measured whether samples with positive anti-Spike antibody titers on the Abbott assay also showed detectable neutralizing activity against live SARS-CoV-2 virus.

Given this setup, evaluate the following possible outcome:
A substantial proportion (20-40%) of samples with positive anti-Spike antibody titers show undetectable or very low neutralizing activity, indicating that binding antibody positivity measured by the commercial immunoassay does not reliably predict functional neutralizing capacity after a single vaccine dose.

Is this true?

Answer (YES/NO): NO